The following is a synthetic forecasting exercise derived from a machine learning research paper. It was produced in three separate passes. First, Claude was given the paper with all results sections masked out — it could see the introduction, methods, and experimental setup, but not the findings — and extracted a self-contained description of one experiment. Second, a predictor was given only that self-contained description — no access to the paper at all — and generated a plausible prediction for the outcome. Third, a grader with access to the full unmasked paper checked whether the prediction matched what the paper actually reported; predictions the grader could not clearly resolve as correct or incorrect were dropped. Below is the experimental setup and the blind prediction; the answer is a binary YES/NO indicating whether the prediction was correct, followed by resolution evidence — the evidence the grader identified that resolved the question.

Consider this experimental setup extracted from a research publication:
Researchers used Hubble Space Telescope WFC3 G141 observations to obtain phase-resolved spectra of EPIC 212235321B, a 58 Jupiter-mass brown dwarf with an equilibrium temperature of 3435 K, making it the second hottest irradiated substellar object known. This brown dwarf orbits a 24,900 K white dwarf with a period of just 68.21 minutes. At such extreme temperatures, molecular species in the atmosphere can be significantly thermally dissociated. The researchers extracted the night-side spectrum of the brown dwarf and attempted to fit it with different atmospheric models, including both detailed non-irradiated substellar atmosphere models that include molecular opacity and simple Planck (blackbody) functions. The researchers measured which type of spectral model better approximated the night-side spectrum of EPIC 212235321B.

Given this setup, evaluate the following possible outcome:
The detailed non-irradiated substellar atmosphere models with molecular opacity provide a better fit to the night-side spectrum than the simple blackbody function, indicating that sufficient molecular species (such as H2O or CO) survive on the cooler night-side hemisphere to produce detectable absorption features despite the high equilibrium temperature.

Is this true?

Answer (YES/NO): NO